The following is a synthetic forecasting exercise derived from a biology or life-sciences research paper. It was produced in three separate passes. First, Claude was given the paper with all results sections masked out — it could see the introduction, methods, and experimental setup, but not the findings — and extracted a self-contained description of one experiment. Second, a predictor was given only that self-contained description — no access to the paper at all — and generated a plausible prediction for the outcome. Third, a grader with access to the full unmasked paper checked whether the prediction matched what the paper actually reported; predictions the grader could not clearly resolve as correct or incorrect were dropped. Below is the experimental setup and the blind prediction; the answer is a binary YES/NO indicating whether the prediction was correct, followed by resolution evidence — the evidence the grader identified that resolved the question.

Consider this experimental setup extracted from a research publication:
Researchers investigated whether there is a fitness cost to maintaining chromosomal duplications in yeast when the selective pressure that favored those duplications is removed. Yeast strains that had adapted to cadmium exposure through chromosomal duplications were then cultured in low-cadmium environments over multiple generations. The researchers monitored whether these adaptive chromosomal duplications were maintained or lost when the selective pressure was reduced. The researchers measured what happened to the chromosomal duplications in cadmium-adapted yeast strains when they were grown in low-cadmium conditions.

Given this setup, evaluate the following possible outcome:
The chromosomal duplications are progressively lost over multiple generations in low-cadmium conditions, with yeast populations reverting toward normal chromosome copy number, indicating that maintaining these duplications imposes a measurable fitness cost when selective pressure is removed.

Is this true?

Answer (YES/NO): YES